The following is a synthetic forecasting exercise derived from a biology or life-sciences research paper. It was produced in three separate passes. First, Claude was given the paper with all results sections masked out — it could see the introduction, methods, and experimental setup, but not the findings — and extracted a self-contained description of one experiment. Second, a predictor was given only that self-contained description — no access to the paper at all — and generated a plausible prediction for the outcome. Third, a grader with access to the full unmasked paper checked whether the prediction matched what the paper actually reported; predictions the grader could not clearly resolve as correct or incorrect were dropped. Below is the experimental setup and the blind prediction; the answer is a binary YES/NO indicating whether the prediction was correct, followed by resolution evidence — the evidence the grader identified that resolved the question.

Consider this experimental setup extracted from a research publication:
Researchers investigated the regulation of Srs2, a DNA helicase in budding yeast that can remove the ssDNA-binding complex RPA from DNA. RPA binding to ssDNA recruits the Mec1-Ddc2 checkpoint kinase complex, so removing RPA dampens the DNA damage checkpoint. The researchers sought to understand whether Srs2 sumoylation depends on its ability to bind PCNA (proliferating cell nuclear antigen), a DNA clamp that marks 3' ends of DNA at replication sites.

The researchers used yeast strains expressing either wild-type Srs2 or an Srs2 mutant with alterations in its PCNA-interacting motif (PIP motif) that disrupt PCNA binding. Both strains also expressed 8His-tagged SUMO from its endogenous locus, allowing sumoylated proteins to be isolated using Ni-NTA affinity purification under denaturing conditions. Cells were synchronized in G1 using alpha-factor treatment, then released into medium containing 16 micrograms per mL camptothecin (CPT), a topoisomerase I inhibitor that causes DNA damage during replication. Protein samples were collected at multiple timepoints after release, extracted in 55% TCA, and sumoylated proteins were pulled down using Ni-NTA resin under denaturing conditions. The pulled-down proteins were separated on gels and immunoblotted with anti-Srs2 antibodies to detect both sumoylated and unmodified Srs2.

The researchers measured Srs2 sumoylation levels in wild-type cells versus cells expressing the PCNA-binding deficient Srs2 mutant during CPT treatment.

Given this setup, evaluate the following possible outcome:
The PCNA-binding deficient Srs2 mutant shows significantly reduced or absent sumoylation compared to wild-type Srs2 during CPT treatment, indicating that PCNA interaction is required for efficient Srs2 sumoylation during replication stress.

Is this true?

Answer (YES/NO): YES